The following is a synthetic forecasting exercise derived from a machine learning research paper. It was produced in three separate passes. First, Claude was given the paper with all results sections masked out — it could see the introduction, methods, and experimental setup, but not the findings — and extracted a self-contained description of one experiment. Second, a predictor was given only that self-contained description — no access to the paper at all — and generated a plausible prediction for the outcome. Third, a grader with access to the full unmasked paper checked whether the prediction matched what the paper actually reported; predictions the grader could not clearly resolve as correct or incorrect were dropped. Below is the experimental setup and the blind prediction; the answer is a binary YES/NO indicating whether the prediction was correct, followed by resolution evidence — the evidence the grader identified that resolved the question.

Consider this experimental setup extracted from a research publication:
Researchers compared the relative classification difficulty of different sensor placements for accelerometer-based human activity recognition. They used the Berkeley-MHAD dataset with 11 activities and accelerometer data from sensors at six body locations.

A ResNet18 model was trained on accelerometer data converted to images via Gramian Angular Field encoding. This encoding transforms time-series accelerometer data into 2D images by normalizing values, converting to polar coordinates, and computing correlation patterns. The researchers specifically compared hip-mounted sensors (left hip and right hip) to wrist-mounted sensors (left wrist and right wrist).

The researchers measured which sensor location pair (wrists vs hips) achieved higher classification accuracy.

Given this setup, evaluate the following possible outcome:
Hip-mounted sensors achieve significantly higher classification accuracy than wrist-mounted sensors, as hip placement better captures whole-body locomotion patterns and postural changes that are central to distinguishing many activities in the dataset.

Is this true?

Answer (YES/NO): NO